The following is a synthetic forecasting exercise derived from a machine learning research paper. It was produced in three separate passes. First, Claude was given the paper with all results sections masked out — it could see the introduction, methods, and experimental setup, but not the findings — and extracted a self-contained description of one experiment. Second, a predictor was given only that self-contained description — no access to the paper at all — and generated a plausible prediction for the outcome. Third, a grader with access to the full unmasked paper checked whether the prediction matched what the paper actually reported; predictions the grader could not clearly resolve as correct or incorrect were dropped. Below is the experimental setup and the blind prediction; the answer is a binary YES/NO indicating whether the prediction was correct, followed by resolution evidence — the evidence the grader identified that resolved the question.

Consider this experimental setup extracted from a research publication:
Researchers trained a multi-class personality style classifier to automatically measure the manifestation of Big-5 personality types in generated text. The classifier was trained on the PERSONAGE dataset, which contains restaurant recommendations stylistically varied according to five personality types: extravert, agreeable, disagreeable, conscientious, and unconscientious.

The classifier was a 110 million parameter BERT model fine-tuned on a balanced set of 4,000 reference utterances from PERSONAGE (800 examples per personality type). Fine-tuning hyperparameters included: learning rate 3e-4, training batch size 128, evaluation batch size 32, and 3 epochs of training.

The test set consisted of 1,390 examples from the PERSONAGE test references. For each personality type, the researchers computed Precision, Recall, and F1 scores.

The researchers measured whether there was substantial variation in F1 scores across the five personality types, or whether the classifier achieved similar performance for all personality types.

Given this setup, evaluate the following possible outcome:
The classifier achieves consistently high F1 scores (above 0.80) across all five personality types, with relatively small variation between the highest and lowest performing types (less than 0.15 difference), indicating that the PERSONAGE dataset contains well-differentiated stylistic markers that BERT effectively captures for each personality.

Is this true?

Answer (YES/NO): YES